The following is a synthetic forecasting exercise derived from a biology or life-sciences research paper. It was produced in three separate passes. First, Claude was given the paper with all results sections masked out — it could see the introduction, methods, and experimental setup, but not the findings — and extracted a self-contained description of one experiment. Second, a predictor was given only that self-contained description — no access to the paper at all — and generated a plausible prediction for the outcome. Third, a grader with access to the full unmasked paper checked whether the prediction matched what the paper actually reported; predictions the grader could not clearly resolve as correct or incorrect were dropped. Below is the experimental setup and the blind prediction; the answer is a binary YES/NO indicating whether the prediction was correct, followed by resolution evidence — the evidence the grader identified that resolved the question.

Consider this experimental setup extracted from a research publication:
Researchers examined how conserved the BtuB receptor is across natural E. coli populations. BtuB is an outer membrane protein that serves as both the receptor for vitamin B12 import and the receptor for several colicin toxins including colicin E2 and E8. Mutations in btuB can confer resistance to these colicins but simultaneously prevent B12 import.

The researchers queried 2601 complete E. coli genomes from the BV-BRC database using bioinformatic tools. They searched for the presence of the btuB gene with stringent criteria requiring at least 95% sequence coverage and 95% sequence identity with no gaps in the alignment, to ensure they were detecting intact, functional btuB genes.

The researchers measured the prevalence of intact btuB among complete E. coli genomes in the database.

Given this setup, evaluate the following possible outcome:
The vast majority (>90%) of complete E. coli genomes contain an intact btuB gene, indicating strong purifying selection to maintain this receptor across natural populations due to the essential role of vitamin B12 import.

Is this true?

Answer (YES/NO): YES